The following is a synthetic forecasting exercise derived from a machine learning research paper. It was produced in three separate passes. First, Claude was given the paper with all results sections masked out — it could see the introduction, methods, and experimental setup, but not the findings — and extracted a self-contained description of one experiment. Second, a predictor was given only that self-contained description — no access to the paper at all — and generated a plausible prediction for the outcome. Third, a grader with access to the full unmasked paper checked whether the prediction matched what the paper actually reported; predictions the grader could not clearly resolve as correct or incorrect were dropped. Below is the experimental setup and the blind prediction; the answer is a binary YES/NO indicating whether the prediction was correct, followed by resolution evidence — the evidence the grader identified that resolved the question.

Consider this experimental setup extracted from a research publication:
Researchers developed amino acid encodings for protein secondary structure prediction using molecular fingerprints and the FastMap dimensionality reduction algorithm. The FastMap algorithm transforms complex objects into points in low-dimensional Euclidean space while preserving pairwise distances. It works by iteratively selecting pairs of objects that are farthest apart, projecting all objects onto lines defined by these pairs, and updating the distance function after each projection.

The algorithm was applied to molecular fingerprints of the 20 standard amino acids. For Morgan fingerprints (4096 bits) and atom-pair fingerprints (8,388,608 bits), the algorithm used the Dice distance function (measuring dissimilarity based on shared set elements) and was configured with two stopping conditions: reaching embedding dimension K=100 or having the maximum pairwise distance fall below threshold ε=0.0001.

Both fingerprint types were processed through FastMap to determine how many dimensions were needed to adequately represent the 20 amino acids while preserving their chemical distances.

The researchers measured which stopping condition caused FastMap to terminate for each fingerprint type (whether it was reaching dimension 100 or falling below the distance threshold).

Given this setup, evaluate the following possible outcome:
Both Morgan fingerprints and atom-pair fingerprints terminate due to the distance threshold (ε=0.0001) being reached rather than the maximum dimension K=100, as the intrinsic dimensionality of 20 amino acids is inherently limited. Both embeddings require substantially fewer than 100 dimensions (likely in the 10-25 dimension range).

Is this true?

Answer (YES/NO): YES